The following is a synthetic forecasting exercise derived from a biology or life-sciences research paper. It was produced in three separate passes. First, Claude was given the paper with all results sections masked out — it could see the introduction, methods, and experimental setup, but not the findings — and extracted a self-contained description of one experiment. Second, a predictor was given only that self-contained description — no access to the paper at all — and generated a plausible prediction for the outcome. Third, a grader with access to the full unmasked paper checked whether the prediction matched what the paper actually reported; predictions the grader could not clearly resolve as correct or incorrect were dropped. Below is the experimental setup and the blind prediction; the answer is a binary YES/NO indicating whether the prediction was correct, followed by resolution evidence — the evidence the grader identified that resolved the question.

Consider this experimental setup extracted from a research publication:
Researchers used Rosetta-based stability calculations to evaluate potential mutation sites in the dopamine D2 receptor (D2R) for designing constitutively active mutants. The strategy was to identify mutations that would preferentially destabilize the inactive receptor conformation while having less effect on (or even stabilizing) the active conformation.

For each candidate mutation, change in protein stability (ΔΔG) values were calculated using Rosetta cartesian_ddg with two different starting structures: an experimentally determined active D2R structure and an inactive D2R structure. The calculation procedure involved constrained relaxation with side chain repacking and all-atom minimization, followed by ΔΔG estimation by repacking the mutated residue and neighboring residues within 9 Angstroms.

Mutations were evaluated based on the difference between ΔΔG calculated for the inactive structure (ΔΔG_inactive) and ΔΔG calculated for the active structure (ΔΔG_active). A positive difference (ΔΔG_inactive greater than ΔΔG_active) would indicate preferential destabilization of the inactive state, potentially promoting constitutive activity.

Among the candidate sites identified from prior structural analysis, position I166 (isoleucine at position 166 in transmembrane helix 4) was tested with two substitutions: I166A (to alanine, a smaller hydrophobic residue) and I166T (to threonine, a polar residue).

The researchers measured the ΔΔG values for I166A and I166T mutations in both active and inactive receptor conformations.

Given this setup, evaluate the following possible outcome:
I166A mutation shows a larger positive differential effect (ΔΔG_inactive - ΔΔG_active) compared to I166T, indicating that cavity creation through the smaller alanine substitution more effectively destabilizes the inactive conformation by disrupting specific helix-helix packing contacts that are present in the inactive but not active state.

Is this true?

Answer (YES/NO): NO